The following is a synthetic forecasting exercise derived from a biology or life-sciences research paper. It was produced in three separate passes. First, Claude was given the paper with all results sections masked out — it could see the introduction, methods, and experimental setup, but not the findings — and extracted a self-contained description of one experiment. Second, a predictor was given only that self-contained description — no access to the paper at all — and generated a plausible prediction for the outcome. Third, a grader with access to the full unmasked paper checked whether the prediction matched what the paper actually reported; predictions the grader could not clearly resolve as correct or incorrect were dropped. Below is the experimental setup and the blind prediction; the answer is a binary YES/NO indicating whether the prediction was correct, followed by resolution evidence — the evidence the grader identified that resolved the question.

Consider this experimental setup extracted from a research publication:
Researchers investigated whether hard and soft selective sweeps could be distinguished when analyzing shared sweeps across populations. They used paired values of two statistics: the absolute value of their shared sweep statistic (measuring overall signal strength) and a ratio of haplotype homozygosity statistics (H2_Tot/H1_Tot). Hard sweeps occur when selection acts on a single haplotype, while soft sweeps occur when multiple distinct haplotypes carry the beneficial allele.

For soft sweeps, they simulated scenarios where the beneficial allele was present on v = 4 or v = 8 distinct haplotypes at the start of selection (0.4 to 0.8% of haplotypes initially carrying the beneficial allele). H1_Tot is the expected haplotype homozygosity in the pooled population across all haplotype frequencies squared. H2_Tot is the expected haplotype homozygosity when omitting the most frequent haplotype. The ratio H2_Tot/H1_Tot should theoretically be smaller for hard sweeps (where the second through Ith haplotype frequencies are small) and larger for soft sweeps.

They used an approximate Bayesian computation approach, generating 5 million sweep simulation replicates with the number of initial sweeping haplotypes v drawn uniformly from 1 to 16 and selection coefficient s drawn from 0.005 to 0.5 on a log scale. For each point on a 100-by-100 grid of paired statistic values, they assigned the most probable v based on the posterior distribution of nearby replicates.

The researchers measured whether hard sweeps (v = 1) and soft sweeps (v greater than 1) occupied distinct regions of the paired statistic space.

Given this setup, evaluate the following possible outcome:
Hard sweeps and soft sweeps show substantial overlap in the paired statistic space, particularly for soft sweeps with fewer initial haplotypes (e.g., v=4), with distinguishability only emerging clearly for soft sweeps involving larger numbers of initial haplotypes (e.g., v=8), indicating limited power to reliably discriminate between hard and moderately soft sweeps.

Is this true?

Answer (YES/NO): NO